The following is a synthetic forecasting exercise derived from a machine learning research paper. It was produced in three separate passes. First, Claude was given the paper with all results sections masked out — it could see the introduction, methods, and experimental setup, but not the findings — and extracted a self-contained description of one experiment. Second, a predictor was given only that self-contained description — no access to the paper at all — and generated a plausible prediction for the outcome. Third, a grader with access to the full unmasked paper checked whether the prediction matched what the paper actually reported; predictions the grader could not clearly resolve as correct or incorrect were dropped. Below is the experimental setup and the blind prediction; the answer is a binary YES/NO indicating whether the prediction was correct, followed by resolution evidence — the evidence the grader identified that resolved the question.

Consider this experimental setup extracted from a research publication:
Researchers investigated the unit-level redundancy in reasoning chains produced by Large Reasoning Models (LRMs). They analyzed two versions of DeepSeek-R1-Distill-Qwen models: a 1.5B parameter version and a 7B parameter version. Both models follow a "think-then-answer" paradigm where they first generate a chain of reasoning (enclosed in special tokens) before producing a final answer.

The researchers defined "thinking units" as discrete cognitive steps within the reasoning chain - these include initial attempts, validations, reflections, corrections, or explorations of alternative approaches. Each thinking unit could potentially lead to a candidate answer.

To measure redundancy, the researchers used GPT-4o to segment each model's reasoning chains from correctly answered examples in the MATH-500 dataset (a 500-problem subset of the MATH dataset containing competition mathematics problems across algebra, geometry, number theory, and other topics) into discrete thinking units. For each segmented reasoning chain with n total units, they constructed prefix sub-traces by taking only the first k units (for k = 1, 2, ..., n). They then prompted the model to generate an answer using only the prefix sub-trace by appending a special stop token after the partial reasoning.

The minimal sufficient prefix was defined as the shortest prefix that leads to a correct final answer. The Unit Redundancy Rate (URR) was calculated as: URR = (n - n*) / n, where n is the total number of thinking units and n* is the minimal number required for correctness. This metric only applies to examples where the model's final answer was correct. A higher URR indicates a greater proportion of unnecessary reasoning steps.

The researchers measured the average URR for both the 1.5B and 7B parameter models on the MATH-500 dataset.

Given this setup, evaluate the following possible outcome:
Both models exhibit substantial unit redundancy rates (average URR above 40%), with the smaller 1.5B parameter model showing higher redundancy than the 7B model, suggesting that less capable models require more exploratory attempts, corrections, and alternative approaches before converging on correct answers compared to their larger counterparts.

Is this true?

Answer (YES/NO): NO